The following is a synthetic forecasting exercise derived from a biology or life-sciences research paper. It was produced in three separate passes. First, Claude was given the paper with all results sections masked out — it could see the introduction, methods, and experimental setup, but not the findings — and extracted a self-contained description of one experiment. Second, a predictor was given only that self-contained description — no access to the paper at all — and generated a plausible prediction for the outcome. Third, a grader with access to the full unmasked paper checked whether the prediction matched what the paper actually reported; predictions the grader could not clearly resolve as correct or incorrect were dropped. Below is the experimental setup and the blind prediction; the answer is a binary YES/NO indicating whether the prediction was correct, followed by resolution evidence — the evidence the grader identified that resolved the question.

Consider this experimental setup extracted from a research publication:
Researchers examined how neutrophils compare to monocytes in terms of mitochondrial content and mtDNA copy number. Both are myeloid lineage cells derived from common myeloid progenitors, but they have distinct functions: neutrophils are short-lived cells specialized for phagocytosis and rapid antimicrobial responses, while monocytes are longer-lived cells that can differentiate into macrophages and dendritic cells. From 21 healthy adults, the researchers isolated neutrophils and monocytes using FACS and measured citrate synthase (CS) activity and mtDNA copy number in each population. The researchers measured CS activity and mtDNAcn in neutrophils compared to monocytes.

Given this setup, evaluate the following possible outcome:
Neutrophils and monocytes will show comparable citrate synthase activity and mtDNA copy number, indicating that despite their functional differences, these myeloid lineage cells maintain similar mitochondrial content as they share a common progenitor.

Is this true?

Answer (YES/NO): NO